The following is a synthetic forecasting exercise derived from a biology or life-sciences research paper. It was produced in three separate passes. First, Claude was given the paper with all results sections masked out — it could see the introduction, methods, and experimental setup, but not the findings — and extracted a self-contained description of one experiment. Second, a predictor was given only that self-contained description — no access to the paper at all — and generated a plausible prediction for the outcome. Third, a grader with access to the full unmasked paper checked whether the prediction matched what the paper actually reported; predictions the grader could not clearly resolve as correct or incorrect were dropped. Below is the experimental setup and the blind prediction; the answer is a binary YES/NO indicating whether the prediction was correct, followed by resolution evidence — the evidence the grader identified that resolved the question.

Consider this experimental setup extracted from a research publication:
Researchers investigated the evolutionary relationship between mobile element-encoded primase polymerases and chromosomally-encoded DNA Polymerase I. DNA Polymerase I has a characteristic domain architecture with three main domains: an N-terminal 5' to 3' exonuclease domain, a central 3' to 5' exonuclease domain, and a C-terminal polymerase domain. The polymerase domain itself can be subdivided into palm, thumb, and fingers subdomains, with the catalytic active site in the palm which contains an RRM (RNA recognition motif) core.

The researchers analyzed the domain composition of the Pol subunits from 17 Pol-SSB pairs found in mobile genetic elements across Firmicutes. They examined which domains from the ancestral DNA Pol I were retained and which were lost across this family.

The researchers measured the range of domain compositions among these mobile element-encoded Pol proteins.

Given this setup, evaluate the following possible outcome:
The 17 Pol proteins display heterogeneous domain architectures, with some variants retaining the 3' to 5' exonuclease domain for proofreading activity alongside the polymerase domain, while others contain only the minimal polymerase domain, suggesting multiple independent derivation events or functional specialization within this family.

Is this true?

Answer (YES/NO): YES